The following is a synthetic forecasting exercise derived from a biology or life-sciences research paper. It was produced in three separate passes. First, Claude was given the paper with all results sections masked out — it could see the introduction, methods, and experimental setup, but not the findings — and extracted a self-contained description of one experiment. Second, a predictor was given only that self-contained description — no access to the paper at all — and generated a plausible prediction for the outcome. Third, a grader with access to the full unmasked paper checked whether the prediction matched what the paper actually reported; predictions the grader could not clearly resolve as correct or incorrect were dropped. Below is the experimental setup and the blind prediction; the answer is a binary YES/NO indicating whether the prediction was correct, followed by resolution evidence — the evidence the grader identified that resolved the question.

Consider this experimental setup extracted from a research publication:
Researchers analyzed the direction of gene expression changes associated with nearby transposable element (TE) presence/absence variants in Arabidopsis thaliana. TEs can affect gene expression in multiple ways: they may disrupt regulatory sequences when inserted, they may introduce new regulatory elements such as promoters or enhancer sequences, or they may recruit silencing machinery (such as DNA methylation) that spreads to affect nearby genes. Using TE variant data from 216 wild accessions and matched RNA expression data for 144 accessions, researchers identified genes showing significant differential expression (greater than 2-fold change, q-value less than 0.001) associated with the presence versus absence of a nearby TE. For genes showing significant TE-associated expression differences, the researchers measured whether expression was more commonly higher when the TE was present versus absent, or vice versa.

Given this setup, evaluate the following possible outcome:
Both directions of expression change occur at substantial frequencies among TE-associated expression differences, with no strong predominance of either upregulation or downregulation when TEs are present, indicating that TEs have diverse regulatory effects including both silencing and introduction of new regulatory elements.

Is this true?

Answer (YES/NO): YES